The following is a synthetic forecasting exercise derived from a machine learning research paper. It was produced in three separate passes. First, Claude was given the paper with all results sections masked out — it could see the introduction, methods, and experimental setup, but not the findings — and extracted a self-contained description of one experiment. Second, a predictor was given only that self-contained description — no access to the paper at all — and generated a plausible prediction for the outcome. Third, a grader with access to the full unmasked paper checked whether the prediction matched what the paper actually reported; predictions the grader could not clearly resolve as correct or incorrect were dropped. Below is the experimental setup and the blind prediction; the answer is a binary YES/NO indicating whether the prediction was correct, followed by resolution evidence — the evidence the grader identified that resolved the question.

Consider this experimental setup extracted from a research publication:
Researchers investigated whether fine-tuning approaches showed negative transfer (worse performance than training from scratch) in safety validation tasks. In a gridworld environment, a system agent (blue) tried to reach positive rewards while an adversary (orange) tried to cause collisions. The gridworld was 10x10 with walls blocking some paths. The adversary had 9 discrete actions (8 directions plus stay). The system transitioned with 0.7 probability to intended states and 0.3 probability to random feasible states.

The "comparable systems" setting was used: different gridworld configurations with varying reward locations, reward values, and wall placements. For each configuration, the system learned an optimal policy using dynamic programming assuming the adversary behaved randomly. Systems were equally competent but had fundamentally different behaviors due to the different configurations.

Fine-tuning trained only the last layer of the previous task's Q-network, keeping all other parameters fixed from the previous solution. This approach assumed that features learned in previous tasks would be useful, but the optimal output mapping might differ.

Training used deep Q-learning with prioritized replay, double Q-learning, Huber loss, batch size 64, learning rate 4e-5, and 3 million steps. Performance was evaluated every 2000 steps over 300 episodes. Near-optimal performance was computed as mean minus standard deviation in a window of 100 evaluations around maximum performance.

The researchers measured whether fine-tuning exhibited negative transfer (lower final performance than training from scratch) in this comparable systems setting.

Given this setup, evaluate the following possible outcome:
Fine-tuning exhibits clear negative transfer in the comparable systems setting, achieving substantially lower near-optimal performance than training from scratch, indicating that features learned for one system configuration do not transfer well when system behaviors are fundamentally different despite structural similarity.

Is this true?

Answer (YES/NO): YES